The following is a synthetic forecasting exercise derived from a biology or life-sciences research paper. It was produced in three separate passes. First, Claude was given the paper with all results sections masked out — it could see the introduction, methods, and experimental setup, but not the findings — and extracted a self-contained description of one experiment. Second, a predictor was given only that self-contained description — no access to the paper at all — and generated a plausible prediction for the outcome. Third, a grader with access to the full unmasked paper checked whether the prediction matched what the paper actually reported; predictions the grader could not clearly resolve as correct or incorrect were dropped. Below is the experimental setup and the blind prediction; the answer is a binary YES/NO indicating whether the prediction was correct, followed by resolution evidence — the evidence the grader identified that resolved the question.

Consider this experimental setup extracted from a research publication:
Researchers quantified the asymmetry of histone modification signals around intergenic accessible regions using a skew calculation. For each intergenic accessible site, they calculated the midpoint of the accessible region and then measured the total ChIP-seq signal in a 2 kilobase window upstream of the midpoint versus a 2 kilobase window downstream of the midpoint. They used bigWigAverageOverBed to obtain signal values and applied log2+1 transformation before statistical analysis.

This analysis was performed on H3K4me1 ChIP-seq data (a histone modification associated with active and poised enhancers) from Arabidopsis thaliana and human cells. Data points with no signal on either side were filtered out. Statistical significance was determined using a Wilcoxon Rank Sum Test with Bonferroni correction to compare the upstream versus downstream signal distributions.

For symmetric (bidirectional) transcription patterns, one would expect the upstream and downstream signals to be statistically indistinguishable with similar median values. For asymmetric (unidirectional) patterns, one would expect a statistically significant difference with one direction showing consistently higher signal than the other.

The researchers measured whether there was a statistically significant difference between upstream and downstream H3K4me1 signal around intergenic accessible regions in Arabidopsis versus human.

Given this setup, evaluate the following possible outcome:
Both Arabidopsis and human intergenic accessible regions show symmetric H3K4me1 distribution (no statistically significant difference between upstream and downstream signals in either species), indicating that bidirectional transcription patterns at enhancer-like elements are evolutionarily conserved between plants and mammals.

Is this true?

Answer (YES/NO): NO